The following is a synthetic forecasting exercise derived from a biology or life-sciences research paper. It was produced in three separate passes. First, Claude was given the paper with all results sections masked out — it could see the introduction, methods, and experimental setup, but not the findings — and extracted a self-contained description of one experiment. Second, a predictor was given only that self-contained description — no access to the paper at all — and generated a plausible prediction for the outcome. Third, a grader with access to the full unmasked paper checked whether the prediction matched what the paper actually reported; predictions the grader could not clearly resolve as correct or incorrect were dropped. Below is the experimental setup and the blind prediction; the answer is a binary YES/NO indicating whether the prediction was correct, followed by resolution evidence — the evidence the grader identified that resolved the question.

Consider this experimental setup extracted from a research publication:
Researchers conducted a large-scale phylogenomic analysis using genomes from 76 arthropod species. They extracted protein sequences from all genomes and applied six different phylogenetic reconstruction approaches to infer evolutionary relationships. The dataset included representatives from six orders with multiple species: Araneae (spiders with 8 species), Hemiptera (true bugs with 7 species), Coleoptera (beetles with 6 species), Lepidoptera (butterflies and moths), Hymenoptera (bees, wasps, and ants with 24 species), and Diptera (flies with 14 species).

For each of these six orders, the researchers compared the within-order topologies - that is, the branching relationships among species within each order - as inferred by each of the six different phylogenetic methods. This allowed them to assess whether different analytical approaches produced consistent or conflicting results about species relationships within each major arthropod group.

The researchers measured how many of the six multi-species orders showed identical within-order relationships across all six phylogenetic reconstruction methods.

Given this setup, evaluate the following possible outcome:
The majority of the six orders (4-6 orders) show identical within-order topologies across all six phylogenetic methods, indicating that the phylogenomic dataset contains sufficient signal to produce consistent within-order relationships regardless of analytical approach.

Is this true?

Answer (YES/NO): YES